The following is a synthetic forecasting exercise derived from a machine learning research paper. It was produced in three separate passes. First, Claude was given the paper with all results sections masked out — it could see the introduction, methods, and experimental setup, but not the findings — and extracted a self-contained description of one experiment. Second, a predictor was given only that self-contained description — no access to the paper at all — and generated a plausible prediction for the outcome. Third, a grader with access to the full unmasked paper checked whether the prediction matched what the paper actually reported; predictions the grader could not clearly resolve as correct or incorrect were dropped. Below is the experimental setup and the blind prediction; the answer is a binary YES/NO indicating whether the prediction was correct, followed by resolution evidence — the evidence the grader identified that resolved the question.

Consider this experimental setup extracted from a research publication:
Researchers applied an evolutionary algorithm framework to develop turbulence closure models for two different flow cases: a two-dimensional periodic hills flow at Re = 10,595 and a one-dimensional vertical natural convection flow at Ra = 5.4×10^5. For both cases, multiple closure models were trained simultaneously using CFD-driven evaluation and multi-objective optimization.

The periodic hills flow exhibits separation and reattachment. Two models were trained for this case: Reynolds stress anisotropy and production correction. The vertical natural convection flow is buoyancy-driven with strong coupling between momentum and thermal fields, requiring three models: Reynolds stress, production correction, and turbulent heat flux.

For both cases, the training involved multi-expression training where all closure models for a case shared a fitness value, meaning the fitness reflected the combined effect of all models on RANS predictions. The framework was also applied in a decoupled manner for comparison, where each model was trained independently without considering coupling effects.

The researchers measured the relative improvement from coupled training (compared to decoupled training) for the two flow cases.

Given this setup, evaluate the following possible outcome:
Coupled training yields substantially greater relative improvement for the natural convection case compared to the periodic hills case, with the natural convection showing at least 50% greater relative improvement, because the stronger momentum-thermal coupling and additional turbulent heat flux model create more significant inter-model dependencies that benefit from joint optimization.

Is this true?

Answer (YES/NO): YES